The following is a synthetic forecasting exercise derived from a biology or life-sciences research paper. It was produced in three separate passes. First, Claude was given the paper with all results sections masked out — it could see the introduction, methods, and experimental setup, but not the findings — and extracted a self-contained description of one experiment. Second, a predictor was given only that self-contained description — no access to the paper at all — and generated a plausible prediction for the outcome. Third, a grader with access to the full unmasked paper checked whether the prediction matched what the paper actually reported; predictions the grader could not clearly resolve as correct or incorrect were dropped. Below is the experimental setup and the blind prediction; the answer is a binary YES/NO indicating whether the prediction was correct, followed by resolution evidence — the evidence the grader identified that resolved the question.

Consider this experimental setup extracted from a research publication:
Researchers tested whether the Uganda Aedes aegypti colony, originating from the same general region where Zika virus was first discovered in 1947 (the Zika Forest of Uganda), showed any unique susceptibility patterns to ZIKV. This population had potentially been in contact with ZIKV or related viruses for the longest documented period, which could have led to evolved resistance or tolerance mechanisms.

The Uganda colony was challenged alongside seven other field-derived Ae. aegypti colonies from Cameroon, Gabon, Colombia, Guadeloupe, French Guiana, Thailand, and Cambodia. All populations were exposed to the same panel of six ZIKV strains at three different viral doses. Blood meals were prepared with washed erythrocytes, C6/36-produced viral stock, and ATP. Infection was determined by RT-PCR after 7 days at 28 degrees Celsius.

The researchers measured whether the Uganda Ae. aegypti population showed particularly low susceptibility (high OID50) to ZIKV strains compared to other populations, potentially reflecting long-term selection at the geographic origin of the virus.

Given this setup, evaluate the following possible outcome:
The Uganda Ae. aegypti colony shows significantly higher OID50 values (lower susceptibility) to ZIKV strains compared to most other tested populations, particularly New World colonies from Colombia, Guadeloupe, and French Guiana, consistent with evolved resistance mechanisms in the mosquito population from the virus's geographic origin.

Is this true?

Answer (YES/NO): YES